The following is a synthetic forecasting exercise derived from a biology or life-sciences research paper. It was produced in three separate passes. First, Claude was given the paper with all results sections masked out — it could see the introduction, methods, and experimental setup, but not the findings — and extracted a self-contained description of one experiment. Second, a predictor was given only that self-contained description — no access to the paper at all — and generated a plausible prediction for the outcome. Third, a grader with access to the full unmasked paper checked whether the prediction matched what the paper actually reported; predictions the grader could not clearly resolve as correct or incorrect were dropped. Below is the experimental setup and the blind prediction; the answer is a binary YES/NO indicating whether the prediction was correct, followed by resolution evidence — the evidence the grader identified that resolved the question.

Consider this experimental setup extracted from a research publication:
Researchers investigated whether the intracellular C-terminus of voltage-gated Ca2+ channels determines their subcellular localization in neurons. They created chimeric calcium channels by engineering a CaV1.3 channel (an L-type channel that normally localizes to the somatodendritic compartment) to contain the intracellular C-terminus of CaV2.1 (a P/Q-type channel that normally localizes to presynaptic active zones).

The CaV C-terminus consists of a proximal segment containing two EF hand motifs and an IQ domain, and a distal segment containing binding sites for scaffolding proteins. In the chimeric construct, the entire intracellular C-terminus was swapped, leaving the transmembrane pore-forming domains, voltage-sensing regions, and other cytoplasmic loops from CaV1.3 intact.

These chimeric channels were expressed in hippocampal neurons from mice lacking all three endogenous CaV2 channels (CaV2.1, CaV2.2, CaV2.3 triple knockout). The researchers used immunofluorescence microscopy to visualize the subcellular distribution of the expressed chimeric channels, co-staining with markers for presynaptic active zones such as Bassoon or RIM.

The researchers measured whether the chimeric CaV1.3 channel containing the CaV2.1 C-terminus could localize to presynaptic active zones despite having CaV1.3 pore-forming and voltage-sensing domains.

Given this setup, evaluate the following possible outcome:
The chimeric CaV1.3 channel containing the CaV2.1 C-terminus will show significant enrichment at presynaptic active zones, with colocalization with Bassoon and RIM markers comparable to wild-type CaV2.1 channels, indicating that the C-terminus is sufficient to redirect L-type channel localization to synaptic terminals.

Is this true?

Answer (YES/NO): YES